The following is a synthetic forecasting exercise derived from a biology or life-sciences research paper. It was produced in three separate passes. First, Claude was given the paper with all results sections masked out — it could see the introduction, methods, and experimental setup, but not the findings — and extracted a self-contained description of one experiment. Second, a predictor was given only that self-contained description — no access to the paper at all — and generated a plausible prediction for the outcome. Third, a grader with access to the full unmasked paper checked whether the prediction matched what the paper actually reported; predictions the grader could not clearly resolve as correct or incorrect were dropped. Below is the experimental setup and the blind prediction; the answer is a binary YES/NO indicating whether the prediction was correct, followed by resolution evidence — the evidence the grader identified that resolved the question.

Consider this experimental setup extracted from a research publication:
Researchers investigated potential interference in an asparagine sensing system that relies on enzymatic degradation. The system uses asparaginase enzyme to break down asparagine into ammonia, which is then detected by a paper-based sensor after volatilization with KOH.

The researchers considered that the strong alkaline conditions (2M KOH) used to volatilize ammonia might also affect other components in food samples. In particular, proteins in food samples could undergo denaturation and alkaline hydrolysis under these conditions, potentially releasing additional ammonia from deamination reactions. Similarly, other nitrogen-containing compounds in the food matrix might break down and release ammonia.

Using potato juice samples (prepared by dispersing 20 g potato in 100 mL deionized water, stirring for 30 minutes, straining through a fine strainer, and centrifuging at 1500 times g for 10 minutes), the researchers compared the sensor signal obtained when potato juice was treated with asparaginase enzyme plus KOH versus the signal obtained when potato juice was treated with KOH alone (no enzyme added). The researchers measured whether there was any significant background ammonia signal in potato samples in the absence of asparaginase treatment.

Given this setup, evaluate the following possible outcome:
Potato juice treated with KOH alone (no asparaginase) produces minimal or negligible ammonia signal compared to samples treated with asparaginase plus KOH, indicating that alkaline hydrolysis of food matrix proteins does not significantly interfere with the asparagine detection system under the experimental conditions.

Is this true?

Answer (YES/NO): YES